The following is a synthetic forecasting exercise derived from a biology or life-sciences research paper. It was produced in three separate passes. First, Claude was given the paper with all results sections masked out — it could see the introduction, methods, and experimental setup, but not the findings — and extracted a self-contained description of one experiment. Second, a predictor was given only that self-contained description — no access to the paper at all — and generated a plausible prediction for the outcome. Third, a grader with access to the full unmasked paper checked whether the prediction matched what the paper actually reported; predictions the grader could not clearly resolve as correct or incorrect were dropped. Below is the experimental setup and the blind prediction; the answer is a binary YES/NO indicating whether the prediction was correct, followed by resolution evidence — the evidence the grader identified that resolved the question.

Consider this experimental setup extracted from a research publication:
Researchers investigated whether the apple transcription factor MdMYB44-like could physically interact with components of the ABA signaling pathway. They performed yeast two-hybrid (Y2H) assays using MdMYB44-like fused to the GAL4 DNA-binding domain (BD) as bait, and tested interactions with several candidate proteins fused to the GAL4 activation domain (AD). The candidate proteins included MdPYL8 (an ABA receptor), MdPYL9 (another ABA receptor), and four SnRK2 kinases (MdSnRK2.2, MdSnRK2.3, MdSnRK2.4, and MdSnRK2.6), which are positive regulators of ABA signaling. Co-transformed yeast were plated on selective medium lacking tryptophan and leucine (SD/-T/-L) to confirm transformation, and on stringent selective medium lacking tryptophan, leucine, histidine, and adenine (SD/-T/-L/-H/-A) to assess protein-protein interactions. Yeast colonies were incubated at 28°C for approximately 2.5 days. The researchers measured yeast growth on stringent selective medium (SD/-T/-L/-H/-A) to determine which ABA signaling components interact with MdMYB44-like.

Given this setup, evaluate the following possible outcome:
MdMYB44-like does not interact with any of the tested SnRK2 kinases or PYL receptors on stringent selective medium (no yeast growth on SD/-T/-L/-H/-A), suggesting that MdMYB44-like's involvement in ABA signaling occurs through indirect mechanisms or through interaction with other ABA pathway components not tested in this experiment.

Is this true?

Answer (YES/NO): NO